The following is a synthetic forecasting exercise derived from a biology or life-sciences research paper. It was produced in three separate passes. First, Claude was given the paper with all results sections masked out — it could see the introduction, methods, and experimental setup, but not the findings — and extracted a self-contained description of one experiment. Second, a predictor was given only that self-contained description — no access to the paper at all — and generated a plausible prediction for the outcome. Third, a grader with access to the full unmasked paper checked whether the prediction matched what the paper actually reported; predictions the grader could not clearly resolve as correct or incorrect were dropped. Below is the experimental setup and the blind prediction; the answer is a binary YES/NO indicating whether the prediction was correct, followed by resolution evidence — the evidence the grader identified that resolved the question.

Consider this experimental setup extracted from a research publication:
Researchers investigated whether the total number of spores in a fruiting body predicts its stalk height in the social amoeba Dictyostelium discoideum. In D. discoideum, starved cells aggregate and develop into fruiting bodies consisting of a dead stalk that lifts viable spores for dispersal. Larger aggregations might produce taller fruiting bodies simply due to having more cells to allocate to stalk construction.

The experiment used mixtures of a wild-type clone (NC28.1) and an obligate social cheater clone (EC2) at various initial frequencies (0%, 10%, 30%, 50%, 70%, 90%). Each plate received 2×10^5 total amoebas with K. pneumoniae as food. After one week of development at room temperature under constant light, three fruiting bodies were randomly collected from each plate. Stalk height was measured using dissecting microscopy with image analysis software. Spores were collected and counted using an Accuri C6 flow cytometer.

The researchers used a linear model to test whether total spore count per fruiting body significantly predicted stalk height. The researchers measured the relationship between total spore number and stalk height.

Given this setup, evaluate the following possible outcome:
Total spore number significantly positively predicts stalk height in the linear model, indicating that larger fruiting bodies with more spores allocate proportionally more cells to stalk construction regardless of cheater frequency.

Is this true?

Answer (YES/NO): NO